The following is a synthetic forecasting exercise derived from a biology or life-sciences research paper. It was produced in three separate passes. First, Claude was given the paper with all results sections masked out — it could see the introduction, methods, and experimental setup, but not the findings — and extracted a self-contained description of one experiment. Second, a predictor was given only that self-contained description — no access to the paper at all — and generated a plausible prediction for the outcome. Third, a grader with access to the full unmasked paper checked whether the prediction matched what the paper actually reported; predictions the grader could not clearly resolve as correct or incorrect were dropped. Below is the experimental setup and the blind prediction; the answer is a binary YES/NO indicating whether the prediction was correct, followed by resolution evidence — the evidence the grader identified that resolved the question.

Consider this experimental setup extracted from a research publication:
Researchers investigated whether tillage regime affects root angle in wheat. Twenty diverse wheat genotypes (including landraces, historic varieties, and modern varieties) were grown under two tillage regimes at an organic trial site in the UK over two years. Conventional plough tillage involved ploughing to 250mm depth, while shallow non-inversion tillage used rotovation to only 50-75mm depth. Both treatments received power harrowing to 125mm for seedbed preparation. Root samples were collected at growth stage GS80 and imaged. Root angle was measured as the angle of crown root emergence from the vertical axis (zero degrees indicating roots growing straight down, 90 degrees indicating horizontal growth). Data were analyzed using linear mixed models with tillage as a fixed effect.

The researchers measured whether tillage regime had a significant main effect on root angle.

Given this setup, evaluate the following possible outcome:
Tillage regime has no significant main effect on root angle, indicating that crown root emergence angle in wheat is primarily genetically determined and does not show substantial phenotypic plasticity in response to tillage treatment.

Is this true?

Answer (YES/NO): NO